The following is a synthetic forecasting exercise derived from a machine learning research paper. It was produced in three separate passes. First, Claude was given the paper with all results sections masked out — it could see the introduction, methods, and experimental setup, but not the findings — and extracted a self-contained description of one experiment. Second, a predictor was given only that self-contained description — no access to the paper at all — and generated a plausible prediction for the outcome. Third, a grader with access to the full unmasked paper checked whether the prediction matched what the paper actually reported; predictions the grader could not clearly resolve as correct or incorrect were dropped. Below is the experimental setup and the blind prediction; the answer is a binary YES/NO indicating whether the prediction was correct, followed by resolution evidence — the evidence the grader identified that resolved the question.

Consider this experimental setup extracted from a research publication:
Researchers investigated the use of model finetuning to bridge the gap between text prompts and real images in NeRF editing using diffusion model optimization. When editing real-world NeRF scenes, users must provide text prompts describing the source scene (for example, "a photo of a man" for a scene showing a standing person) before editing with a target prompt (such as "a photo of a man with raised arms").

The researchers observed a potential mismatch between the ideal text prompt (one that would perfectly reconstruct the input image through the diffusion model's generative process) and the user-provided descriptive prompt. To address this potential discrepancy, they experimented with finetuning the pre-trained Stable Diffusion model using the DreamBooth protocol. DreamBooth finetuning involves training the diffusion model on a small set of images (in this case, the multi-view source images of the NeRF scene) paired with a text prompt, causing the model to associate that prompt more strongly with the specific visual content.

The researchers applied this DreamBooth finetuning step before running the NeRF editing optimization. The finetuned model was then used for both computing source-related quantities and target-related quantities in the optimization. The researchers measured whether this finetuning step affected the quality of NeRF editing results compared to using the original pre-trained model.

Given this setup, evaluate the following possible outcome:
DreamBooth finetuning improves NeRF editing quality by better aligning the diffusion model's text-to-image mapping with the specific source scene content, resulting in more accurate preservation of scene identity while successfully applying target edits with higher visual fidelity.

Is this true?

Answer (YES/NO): YES